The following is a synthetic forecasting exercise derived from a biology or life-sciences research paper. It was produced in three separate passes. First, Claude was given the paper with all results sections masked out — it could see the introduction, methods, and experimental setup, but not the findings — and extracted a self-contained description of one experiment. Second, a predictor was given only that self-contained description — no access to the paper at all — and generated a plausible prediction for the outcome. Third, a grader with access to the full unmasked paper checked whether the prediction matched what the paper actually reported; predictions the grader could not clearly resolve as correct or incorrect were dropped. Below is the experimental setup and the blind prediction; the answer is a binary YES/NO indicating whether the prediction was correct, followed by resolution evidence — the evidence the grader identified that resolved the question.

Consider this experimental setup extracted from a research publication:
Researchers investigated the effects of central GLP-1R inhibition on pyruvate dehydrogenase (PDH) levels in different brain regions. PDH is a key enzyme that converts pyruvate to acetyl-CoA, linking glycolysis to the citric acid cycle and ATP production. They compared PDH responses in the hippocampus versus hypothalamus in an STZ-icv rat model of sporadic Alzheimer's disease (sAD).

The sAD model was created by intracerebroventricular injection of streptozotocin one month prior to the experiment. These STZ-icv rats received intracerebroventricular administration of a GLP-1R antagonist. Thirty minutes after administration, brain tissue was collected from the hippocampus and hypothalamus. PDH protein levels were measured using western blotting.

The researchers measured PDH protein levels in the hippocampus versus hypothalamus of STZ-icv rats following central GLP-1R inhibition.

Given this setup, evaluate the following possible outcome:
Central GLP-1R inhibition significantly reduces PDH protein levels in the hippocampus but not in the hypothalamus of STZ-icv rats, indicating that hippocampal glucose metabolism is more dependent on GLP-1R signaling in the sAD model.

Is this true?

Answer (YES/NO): NO